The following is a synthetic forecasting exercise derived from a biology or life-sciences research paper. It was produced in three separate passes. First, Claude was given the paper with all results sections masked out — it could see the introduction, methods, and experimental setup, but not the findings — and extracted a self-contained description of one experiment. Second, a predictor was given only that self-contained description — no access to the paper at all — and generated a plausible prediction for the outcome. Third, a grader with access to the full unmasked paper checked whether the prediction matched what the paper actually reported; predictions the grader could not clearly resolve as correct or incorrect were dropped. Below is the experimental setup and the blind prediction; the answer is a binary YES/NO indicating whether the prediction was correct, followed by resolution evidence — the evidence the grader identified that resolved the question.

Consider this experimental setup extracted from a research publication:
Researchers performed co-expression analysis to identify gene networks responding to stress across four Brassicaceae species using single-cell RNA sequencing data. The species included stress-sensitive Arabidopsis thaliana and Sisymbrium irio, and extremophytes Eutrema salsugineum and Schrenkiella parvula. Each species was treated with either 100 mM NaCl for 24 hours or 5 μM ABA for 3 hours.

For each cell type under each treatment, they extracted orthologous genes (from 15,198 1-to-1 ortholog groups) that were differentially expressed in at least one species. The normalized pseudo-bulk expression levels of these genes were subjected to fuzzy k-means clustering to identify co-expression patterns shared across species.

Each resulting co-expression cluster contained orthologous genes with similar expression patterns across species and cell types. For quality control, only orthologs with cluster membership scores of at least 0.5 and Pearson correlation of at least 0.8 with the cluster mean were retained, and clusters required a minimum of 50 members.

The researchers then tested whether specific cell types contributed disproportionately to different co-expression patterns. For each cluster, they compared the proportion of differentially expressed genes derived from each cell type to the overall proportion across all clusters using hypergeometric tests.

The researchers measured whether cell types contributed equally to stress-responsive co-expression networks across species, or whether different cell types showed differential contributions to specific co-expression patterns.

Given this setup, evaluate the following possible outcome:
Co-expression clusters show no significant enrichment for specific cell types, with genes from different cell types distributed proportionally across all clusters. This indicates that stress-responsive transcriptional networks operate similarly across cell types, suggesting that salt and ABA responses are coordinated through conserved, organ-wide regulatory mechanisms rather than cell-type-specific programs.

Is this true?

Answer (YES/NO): NO